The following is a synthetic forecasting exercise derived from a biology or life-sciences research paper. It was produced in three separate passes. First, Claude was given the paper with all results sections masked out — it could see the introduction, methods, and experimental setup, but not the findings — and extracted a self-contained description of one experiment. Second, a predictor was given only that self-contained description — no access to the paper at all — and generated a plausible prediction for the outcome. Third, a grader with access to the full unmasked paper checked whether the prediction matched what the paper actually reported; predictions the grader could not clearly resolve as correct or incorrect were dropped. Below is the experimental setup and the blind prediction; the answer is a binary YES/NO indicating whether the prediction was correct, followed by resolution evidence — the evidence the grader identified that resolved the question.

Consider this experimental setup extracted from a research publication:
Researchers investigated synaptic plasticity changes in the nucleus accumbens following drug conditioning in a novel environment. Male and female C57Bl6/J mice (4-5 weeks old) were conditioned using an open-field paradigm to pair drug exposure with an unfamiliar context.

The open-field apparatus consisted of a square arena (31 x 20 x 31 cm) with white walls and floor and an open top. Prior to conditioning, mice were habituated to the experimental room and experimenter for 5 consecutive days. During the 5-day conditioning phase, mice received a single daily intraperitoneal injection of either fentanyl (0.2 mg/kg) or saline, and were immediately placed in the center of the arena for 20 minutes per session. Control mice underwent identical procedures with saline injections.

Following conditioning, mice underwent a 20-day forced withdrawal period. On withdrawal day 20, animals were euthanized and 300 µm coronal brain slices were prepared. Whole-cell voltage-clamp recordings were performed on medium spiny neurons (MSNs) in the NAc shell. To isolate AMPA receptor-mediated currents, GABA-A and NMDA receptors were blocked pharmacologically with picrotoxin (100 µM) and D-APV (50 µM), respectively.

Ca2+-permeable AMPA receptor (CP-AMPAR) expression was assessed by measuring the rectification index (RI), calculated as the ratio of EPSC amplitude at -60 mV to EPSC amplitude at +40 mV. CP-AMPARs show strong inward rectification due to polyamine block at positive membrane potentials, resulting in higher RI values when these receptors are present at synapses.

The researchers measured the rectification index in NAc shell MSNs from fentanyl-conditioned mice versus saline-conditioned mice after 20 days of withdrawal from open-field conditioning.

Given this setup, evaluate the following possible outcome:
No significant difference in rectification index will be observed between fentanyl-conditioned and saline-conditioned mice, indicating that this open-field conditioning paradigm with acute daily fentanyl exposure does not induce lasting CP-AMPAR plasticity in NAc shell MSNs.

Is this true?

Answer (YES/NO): NO